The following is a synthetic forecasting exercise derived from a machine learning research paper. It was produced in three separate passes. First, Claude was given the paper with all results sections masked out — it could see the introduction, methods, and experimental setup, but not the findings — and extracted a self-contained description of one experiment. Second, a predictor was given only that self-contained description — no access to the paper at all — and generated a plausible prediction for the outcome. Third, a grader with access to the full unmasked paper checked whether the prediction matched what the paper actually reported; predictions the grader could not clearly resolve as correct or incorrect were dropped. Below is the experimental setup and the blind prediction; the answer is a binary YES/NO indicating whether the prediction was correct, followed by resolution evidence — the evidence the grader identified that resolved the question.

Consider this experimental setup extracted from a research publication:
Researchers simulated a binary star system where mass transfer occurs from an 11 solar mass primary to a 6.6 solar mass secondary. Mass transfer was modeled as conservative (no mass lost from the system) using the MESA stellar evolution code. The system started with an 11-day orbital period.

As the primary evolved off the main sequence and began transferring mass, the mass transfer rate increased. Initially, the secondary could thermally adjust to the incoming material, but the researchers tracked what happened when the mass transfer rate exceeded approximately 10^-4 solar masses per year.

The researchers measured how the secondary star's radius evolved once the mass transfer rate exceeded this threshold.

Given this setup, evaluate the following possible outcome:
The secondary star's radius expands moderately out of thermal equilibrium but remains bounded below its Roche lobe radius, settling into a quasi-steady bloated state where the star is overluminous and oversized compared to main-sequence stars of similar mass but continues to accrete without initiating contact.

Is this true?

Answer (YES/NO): NO